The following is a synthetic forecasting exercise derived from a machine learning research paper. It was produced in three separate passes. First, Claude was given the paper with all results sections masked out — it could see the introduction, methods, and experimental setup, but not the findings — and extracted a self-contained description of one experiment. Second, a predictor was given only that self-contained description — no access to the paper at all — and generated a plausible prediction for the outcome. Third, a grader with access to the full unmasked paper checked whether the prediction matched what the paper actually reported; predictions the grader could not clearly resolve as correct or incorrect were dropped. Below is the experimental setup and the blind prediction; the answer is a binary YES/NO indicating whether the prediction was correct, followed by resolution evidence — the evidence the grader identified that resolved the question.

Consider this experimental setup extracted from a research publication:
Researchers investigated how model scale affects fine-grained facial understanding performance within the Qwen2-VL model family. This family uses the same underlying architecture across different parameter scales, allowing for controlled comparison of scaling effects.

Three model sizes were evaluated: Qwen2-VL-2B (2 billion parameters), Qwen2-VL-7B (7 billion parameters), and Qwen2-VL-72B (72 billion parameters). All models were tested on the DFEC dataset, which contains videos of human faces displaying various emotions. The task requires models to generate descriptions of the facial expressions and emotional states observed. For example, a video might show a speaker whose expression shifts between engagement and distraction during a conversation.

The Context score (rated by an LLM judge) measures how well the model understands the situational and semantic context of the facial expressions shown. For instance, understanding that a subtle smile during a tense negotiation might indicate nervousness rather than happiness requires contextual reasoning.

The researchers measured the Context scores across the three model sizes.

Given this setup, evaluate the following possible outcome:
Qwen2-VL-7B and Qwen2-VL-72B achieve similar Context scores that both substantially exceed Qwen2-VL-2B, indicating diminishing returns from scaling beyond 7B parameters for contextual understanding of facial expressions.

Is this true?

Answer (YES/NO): YES